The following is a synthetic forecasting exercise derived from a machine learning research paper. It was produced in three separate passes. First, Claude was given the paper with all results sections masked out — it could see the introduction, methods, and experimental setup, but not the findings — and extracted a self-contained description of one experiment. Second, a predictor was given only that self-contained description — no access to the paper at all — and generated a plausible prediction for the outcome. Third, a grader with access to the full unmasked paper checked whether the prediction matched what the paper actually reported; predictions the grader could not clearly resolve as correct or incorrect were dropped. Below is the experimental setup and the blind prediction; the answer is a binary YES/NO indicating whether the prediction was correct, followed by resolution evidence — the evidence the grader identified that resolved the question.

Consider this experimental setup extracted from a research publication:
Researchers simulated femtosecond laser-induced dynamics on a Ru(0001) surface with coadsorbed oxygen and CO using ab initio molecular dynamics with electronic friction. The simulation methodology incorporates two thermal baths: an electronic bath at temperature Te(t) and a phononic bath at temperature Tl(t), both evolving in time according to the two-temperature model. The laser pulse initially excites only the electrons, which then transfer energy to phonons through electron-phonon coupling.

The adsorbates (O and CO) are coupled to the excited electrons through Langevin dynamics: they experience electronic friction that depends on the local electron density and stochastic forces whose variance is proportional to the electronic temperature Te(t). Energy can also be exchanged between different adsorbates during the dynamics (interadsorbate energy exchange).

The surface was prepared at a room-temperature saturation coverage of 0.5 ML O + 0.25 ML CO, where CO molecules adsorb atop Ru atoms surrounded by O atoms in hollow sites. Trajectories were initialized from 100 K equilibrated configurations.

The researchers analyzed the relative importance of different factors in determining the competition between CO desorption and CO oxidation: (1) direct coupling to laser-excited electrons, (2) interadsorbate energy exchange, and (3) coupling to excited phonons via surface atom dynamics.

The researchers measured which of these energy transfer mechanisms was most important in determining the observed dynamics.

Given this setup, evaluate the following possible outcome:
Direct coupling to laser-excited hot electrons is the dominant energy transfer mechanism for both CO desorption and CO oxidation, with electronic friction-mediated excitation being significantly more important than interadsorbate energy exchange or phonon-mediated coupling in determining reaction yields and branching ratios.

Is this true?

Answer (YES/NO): NO